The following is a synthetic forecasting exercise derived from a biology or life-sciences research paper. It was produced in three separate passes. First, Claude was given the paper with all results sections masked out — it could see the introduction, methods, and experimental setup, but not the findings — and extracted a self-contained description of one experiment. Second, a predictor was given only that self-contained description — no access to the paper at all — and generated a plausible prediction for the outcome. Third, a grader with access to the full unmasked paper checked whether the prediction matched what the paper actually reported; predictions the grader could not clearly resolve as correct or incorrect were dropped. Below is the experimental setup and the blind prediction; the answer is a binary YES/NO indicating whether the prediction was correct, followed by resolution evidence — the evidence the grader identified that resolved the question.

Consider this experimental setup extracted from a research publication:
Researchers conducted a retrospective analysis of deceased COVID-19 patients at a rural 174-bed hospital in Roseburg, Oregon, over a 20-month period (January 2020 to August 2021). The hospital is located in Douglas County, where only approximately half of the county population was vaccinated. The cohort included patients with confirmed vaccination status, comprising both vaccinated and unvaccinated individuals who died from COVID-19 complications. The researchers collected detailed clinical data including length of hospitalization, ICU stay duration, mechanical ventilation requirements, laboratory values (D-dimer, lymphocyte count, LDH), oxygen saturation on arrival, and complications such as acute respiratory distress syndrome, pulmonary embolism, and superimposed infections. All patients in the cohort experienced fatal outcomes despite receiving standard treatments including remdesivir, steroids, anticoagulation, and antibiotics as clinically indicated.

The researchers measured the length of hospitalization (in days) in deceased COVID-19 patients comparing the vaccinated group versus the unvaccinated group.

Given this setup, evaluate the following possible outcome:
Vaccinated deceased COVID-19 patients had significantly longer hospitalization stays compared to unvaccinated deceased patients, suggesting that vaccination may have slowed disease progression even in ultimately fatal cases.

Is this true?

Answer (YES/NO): NO